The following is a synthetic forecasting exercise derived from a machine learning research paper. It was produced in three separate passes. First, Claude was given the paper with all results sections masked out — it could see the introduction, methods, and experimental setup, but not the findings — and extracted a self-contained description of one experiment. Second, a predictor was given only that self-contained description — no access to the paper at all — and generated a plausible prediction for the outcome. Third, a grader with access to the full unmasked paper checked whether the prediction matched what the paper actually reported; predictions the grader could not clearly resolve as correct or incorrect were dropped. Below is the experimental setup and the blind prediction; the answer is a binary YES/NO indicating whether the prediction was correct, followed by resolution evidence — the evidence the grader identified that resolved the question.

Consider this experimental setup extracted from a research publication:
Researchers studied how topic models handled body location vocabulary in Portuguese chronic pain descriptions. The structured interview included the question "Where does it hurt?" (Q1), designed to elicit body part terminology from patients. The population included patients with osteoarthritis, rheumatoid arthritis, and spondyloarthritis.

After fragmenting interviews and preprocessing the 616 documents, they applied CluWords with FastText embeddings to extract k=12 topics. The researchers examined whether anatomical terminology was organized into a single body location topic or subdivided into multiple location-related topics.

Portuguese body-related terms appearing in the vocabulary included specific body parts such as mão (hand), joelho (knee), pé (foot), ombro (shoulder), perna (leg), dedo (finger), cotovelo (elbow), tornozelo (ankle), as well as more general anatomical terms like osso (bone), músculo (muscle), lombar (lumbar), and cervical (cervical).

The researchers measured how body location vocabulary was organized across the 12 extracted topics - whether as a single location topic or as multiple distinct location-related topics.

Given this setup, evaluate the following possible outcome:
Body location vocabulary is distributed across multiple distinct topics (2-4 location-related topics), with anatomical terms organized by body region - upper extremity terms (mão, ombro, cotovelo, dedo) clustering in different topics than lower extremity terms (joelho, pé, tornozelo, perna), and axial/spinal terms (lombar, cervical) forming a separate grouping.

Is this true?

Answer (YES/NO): NO